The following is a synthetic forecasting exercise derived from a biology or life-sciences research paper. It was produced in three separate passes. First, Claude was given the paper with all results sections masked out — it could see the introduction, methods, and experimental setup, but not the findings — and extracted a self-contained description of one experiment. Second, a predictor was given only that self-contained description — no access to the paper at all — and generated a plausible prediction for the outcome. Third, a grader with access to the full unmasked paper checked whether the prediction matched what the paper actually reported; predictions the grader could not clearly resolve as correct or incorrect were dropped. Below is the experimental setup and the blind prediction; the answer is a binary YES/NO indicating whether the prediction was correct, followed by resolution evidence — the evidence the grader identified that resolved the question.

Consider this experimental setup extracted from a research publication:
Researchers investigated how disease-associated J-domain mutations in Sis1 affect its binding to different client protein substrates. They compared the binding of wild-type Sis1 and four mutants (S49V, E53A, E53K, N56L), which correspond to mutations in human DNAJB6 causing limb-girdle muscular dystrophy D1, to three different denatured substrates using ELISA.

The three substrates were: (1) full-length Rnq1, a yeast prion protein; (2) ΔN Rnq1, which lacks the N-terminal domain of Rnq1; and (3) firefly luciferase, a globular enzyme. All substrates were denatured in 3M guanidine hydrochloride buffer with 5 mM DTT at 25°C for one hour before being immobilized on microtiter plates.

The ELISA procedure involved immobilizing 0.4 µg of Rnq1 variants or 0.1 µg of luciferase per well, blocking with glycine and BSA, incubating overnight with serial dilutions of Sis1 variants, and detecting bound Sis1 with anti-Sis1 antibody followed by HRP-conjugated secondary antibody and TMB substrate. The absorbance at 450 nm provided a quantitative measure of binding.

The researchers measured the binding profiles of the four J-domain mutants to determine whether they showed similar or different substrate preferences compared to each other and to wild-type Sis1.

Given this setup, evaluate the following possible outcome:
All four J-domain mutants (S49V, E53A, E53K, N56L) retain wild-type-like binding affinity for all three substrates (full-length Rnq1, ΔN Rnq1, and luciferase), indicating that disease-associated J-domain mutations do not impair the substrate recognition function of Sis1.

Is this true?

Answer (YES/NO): NO